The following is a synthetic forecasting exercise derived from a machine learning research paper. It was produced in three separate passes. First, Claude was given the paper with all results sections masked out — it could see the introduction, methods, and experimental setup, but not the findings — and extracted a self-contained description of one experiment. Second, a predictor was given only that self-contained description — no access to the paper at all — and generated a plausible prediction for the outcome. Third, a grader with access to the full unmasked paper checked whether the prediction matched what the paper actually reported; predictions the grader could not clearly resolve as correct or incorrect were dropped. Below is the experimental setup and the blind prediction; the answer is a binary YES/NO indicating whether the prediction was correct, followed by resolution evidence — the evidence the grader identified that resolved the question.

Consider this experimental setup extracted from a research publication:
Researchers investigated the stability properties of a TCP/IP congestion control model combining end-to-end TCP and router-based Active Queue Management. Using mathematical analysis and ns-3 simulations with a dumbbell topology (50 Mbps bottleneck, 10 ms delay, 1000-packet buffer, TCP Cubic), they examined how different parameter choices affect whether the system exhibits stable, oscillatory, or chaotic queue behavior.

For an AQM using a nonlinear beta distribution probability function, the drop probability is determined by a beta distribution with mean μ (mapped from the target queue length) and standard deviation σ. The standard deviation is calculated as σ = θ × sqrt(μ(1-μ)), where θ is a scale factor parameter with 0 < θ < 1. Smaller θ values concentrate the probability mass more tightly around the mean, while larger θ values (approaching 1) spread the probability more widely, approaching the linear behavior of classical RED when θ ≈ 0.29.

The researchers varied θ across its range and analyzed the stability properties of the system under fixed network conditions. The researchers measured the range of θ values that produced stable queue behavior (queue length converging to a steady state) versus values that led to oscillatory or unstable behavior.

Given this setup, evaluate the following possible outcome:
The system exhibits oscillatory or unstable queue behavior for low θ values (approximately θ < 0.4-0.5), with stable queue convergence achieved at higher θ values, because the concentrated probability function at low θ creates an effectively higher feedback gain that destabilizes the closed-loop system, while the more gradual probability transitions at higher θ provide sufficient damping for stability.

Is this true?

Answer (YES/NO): NO